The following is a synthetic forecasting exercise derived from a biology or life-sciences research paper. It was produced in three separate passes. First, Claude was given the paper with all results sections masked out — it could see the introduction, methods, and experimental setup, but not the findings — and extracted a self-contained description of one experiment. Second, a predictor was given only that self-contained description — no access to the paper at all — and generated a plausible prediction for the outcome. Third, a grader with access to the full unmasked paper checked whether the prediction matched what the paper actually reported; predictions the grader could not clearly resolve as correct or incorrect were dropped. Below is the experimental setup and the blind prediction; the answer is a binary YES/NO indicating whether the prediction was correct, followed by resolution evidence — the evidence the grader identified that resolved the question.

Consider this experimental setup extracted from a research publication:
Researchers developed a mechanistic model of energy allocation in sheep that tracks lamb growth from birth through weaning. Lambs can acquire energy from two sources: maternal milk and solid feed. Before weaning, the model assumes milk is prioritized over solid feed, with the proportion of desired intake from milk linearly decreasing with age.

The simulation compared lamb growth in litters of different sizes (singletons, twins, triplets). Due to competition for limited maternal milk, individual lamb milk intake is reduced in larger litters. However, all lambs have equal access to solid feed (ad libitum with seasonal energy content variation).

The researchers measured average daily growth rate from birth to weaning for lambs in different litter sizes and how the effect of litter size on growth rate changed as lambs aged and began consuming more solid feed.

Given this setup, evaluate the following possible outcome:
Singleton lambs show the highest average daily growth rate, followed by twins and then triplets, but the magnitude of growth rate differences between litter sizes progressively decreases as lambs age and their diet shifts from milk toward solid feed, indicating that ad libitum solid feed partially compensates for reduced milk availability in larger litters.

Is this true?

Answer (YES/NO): YES